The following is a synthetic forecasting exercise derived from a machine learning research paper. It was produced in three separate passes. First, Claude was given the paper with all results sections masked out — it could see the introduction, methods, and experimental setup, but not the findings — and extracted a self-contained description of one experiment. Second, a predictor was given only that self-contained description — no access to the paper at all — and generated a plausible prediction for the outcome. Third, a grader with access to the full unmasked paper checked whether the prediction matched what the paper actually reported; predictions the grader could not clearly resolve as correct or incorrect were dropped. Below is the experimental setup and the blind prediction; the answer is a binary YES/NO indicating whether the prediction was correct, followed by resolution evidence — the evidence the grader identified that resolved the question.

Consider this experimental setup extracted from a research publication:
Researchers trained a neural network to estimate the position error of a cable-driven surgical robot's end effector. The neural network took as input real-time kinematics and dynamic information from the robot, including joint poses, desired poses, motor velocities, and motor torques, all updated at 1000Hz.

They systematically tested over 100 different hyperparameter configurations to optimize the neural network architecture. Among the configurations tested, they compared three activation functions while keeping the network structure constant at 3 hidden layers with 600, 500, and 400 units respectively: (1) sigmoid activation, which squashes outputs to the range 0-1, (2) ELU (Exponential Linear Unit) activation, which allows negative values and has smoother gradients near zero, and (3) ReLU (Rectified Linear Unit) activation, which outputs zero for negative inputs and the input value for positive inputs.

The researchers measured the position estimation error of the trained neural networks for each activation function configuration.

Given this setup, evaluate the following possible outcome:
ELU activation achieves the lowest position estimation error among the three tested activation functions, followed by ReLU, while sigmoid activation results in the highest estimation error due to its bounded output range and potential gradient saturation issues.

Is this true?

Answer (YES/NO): NO